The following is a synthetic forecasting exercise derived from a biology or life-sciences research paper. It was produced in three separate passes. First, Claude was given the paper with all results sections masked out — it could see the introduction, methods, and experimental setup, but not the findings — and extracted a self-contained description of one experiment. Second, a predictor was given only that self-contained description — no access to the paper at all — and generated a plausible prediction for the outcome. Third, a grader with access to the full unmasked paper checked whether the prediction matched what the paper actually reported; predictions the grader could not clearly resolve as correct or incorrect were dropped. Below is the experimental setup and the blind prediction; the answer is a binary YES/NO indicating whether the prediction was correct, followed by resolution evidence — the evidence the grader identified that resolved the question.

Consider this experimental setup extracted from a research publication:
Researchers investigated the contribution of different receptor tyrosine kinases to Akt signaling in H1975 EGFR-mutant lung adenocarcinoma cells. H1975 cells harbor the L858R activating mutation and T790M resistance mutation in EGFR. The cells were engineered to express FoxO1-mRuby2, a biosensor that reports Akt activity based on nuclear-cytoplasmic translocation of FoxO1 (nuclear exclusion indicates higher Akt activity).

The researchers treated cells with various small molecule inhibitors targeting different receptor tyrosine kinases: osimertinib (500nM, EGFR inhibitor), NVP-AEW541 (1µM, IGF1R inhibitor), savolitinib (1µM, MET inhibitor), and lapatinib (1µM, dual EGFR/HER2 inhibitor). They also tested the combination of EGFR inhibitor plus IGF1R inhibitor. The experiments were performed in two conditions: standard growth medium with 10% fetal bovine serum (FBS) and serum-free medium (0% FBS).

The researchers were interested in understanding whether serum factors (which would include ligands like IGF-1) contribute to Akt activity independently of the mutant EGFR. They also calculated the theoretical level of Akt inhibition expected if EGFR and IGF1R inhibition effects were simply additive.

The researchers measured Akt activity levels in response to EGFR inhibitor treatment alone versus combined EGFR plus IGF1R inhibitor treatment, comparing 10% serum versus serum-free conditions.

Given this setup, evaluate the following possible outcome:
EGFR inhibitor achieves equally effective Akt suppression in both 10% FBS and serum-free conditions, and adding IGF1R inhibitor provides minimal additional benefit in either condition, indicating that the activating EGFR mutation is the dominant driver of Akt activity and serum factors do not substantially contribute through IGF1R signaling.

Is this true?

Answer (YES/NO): NO